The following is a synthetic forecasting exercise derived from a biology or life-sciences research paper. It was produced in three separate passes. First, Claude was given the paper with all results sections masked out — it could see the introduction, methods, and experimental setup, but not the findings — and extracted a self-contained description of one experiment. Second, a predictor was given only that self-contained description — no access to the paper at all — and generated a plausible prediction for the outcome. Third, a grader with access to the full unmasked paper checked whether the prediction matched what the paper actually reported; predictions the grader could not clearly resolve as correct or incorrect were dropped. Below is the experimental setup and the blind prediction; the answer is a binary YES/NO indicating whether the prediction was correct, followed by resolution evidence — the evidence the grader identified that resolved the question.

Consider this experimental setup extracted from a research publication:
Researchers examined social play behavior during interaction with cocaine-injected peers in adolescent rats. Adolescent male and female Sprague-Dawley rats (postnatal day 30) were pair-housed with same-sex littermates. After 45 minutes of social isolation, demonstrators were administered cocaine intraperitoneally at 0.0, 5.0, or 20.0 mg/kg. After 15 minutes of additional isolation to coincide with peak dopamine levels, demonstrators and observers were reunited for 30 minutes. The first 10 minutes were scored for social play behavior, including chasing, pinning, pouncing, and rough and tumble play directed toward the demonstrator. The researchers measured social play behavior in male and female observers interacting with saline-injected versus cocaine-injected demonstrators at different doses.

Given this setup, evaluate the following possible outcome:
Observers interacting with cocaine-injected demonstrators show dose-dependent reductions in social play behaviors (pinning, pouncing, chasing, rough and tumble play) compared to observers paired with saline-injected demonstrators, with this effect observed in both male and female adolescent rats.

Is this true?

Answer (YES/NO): YES